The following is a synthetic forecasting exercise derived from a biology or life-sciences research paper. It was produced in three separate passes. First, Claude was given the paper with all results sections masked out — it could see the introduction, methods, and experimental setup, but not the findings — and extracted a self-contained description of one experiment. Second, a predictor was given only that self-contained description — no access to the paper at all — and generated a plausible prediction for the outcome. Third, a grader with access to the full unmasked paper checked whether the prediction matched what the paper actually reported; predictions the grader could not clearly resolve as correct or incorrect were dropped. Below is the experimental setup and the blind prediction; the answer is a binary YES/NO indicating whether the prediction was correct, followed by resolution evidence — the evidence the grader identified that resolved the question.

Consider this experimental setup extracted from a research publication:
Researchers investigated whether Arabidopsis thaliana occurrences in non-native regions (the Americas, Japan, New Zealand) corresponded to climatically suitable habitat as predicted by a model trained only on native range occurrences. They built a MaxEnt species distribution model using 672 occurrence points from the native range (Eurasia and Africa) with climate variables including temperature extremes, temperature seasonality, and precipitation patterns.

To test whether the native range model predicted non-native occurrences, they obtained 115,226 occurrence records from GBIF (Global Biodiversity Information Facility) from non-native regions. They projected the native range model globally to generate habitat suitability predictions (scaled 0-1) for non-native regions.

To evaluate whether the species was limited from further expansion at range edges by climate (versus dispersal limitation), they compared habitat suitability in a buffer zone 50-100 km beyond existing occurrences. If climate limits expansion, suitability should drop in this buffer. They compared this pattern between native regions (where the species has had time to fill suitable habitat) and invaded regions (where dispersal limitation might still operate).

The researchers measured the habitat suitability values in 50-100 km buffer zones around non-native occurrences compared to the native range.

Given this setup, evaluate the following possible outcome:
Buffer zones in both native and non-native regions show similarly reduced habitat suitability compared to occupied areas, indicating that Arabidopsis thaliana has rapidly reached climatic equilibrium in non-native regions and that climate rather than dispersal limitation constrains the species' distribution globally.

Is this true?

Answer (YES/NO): NO